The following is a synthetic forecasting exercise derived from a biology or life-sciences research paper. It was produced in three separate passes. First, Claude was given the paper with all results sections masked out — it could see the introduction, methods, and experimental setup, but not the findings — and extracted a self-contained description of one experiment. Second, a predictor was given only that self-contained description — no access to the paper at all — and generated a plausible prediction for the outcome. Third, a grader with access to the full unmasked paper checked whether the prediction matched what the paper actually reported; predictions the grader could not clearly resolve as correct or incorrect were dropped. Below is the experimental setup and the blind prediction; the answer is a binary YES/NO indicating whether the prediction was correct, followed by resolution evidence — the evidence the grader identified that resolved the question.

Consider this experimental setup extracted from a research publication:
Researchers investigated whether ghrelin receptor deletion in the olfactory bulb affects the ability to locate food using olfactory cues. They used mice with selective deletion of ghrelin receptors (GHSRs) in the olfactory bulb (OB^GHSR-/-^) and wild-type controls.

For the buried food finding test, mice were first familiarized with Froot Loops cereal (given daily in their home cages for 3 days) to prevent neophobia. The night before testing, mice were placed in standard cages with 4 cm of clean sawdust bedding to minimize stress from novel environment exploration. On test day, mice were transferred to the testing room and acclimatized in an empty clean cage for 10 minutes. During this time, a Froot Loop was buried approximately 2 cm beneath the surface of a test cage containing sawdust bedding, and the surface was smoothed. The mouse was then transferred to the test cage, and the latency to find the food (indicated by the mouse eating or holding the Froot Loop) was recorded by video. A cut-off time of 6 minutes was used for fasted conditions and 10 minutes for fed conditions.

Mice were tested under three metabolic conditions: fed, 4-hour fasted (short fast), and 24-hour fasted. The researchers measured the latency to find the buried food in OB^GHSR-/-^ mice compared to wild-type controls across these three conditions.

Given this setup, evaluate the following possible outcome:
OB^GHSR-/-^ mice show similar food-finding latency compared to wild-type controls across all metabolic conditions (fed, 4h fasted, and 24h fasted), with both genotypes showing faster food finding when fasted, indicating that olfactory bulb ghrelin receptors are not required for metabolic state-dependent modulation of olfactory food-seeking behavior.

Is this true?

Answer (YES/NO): NO